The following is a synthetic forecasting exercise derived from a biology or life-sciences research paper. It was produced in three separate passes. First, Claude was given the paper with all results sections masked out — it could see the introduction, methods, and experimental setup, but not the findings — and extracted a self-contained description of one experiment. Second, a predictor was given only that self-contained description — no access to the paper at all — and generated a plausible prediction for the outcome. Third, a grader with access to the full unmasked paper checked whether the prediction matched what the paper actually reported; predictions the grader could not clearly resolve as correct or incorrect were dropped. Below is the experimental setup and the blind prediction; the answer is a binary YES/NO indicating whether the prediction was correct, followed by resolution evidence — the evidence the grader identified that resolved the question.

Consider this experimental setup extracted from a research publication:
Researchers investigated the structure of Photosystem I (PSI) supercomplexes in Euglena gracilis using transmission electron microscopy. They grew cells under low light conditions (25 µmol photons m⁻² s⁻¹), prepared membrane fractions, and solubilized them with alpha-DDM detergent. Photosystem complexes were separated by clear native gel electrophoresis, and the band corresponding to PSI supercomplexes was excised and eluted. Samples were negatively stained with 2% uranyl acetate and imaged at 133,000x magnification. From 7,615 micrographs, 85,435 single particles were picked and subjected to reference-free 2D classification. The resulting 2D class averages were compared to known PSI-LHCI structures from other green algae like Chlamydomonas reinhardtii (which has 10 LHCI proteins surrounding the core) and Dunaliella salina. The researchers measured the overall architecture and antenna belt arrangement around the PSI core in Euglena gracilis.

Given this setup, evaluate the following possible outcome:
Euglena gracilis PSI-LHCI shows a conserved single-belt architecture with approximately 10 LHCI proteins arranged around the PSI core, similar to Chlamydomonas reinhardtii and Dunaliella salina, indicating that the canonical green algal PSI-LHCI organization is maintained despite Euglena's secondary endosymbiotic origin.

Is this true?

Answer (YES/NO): NO